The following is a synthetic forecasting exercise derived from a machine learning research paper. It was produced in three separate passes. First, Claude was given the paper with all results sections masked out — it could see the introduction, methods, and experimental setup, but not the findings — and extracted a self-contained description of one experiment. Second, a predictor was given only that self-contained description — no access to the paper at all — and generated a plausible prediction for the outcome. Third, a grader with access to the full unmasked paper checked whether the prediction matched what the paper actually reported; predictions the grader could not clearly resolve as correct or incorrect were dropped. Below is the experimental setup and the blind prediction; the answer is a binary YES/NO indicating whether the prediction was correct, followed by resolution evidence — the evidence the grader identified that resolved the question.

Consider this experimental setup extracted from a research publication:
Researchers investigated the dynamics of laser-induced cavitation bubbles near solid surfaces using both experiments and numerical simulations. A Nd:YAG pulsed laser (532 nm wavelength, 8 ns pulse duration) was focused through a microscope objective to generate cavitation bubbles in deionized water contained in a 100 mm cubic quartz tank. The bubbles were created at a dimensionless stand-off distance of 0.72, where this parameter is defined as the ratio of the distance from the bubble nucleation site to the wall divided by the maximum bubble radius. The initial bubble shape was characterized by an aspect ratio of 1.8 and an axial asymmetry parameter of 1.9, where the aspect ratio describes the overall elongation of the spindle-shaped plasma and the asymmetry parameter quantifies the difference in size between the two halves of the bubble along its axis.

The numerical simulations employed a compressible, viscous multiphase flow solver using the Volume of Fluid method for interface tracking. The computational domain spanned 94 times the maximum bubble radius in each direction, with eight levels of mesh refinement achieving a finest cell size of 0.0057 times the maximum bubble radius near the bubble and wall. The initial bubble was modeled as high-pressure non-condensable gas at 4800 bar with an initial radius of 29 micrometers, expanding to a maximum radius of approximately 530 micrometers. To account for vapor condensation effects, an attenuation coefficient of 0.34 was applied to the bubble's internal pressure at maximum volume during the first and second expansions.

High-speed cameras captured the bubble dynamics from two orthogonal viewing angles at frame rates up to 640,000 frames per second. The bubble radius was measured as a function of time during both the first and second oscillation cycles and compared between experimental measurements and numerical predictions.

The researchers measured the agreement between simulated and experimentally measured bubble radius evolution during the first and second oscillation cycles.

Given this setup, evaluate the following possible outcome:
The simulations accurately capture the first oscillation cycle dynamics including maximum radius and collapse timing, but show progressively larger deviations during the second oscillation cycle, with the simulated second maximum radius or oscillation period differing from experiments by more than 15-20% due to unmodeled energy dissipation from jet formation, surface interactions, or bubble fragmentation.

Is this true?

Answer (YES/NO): NO